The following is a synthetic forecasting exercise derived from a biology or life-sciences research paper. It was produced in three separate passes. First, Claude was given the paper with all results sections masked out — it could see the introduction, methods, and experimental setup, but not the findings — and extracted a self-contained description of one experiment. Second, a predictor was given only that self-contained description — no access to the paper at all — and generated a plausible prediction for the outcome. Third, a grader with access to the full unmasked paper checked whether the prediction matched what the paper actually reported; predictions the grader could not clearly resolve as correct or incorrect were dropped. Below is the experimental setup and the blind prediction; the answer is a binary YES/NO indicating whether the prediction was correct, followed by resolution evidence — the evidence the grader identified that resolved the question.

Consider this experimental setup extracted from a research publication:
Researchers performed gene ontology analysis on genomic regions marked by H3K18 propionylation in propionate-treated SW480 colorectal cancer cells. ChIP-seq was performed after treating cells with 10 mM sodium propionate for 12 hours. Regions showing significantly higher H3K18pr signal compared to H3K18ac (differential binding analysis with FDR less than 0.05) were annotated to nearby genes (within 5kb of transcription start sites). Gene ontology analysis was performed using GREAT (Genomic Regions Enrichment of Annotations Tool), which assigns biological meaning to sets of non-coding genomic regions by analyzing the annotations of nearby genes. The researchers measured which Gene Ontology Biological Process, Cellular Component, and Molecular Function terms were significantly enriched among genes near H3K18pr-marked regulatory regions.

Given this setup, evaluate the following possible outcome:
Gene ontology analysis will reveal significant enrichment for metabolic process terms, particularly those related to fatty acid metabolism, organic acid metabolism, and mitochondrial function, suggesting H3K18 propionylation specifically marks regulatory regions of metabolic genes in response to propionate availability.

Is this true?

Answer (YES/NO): NO